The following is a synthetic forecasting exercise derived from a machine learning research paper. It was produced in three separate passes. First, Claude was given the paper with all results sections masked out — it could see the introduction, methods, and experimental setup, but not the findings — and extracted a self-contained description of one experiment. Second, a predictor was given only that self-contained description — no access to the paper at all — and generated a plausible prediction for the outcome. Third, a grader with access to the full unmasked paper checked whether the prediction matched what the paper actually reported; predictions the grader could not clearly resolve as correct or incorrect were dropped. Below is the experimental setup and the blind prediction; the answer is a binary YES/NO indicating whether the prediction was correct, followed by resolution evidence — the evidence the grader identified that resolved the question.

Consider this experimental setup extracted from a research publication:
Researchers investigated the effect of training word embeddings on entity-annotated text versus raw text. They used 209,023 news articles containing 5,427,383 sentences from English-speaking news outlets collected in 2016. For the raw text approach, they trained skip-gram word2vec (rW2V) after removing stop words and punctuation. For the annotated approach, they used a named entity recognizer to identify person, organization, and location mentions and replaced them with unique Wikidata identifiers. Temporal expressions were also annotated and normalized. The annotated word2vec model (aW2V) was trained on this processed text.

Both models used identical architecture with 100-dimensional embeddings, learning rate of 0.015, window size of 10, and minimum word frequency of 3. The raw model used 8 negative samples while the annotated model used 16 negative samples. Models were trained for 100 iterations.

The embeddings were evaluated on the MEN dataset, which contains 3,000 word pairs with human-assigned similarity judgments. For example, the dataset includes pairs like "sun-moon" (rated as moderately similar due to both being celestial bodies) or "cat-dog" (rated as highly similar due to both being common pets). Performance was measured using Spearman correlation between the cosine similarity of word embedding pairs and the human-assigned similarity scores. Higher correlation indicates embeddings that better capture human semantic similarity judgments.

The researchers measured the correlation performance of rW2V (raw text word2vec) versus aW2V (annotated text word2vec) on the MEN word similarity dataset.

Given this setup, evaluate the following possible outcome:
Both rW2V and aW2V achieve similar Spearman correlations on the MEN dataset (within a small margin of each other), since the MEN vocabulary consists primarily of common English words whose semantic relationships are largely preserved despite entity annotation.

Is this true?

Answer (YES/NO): YES